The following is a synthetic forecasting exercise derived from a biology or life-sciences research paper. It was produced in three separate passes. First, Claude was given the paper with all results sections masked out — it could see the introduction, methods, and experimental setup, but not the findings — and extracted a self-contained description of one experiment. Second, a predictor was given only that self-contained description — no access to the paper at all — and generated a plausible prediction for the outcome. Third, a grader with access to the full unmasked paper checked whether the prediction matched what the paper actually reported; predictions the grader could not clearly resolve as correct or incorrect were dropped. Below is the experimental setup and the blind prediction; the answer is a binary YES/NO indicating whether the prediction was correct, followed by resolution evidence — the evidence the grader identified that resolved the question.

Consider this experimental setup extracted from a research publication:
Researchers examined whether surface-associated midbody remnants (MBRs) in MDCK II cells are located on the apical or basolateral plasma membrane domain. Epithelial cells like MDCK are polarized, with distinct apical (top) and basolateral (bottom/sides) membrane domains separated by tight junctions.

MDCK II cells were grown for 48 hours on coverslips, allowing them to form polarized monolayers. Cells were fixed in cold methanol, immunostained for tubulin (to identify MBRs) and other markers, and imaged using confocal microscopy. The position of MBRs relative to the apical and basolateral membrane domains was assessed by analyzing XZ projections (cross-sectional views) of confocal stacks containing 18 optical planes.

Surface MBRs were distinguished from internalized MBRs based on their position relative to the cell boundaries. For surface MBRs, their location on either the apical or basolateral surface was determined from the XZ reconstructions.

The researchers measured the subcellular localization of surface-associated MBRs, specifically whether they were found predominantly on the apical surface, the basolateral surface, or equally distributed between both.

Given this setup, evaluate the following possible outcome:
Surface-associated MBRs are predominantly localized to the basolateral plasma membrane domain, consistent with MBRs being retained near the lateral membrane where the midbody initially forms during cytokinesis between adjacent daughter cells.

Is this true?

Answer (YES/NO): NO